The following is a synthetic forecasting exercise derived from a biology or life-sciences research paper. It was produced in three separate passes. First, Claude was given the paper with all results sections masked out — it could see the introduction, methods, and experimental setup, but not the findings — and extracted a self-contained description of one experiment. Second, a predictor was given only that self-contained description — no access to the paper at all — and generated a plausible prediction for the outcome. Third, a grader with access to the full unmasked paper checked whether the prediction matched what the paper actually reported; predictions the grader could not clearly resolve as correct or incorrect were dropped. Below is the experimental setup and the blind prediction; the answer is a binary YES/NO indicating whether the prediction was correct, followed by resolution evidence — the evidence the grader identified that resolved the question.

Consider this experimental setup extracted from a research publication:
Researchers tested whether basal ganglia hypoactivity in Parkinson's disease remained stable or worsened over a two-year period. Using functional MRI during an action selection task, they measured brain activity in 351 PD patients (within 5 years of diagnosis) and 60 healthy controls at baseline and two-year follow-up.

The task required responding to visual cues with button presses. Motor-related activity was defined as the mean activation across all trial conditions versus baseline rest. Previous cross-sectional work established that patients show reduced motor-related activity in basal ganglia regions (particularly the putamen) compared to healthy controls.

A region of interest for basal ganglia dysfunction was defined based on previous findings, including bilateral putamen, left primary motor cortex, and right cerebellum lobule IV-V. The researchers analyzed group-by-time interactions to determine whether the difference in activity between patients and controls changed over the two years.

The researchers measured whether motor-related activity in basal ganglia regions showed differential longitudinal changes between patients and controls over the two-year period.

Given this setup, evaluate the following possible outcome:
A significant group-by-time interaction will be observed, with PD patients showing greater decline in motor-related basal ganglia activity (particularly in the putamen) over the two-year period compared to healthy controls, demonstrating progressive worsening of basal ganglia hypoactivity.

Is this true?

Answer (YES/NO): NO